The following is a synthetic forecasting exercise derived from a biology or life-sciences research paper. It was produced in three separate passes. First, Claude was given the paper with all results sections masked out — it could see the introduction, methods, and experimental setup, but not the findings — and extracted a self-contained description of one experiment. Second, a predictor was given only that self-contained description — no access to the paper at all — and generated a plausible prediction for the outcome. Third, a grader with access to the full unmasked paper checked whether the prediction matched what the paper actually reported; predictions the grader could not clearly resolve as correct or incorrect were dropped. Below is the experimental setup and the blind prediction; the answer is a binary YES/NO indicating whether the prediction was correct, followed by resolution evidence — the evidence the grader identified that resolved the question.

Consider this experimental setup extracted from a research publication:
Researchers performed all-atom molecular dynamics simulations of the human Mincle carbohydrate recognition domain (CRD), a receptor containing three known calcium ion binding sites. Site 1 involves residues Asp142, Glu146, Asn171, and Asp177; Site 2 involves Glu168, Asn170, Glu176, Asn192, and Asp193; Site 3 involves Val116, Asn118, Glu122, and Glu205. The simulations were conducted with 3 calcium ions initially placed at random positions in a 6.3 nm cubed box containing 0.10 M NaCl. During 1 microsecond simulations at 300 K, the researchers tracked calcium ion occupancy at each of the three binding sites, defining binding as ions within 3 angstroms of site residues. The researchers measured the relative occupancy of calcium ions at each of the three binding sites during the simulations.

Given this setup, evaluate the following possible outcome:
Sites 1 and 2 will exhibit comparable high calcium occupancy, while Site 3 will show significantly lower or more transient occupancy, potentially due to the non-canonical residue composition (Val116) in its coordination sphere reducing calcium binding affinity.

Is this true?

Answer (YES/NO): NO